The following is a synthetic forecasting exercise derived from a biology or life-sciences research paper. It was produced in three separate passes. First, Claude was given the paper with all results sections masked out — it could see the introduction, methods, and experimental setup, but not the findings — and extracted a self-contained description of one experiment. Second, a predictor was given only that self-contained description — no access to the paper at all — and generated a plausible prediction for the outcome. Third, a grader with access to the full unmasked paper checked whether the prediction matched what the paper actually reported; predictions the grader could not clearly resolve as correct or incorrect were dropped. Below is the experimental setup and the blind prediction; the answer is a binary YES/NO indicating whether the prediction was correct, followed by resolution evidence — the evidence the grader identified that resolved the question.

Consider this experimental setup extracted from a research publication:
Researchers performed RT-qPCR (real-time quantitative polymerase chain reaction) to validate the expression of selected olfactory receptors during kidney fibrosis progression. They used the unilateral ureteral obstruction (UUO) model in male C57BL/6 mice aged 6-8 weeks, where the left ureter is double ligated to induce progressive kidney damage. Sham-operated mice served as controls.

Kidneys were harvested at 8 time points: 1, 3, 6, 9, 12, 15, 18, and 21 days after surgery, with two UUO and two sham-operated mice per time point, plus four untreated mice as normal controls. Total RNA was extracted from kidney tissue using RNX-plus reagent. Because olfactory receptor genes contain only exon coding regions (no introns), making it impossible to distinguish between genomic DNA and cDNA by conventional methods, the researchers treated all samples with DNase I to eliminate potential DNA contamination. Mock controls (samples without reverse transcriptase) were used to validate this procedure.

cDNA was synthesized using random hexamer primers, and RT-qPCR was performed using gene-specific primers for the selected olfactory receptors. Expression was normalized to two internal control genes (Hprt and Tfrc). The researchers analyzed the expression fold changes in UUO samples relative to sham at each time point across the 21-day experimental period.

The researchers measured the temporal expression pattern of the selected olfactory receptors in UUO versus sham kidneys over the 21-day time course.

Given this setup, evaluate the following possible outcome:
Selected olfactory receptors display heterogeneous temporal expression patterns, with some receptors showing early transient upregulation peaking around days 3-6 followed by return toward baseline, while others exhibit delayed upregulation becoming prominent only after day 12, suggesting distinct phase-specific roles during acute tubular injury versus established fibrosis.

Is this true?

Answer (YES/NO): NO